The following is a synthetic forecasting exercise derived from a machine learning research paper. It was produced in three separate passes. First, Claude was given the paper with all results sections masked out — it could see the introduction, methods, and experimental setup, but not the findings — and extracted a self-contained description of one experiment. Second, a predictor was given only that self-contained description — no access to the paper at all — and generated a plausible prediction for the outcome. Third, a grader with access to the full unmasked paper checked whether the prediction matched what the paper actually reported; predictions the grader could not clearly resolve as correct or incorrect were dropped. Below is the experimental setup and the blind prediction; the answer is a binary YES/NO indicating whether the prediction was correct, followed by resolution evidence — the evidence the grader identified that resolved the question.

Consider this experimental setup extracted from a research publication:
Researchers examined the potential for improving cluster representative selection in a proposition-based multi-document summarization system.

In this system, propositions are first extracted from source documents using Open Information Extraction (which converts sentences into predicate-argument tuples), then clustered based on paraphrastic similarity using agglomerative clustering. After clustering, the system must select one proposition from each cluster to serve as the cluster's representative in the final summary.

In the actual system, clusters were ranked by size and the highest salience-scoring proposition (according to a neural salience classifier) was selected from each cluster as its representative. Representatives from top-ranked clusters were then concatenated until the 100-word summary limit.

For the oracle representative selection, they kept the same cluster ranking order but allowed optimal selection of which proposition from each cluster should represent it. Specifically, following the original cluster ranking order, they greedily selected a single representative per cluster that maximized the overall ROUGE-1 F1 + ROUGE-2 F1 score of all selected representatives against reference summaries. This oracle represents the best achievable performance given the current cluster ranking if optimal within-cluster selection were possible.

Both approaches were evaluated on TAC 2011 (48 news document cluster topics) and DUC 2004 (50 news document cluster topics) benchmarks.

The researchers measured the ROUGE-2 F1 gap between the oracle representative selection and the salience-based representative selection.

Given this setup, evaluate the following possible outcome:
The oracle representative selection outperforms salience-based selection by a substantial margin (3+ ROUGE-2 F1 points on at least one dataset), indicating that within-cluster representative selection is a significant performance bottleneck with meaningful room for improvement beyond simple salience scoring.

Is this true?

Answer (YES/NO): NO